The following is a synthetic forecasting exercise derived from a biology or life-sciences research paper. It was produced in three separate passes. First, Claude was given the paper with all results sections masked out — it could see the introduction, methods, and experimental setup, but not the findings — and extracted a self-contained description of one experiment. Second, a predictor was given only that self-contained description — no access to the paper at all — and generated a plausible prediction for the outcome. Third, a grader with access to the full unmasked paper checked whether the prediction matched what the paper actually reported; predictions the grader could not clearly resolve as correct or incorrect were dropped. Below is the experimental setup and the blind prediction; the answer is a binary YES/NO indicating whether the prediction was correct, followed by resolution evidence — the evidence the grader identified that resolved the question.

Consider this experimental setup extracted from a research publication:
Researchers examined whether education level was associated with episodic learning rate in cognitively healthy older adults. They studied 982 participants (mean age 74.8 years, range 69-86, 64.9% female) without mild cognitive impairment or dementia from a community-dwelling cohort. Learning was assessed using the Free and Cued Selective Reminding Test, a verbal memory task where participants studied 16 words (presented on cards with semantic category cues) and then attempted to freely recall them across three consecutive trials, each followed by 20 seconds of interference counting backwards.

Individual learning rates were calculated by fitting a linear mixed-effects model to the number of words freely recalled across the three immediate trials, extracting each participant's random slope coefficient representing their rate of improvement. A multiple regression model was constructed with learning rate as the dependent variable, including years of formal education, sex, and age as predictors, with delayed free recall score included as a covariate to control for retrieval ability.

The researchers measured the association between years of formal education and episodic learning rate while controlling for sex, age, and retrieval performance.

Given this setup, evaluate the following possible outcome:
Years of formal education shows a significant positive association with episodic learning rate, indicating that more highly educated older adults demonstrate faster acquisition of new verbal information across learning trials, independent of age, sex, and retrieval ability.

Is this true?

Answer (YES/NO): YES